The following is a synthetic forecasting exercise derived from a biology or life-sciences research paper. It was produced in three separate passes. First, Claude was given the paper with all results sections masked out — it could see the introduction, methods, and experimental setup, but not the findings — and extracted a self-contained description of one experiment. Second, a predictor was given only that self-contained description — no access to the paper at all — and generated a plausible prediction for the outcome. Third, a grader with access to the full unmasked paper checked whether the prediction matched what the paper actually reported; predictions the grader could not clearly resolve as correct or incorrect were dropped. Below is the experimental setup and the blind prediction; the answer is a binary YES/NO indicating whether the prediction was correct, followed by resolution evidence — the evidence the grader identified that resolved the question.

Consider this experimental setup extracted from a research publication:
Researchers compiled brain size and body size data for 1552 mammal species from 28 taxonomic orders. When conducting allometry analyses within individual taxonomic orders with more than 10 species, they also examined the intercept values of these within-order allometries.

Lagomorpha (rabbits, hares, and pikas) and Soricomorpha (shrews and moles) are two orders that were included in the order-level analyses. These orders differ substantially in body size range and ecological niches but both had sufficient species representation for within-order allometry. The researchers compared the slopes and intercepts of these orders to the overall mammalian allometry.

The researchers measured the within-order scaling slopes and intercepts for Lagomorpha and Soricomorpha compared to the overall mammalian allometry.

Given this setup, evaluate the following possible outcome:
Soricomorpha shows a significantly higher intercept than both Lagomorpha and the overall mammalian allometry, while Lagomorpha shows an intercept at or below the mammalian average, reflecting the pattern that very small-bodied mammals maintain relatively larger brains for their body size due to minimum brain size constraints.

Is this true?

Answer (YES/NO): NO